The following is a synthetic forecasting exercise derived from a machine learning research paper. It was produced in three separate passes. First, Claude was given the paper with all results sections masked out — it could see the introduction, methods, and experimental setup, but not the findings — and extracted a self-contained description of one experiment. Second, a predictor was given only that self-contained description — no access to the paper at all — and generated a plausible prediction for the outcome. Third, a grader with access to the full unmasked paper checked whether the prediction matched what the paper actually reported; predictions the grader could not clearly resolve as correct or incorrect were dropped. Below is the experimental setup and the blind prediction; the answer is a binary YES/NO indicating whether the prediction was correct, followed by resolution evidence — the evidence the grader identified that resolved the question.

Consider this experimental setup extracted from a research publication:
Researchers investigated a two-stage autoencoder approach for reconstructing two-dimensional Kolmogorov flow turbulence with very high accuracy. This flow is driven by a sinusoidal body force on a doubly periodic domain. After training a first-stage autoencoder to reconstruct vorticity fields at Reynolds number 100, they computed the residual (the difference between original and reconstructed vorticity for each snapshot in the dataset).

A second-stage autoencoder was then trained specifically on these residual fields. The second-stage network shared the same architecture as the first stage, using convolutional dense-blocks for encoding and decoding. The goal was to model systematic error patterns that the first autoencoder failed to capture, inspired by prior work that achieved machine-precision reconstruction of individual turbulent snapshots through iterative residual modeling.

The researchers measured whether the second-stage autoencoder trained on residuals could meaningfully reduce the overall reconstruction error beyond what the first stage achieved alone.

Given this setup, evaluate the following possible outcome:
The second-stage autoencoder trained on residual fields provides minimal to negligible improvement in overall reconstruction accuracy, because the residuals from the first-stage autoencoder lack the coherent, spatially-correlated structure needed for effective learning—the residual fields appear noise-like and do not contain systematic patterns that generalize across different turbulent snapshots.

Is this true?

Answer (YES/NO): YES